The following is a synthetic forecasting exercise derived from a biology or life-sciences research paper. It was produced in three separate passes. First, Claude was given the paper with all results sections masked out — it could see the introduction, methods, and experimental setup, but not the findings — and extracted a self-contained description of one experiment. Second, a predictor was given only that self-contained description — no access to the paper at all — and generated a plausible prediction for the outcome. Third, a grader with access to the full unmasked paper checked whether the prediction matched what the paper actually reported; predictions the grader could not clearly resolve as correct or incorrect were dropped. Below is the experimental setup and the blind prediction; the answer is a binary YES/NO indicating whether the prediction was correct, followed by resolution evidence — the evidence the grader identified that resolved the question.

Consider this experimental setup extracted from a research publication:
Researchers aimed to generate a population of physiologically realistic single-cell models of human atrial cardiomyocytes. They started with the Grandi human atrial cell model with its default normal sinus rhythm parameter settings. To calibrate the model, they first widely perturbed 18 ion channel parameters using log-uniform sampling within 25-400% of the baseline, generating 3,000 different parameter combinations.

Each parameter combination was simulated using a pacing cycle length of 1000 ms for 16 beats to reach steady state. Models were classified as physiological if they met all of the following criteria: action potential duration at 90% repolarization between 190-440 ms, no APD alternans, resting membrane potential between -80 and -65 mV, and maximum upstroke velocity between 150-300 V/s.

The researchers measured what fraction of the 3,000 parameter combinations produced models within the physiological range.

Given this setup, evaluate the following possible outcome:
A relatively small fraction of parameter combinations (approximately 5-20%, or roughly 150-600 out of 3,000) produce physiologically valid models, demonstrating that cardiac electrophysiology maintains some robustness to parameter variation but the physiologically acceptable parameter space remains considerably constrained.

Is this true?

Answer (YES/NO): NO